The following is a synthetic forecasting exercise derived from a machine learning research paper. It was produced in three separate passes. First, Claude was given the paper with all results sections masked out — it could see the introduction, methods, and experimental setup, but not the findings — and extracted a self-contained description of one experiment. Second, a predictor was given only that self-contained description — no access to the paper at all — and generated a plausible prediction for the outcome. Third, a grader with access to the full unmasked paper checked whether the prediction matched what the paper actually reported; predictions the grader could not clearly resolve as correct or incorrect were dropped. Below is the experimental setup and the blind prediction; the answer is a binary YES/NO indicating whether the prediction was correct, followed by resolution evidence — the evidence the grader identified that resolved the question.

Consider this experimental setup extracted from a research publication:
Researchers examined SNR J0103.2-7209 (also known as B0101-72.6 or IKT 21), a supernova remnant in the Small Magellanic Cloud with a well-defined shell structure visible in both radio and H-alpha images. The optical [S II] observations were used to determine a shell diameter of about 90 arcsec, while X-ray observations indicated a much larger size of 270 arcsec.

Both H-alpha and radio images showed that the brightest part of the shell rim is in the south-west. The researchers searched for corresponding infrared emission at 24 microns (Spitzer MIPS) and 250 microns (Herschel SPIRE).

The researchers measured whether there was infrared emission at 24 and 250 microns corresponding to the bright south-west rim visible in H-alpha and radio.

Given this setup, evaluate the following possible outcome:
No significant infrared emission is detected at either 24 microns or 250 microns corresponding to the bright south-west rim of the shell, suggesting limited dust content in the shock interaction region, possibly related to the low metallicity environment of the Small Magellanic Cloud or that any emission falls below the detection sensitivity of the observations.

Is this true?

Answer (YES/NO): NO